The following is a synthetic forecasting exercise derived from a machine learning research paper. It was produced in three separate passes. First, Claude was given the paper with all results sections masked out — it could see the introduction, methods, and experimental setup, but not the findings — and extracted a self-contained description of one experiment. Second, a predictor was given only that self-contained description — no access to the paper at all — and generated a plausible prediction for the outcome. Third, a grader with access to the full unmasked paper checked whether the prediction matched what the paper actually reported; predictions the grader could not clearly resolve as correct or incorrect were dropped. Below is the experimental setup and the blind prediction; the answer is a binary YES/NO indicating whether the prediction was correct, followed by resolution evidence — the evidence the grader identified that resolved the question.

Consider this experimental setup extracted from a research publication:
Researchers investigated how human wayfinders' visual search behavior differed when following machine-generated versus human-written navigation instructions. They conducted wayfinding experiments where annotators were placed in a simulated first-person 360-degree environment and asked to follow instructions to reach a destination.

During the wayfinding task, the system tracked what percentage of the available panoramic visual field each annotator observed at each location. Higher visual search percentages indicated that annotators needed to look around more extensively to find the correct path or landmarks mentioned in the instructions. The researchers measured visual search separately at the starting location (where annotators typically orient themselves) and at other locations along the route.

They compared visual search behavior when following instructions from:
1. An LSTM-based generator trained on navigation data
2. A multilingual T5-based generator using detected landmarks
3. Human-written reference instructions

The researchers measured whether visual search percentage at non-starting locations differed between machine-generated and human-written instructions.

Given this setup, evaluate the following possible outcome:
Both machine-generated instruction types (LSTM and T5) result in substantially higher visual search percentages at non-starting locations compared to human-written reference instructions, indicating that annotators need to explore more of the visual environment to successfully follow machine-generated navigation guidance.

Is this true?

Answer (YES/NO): NO